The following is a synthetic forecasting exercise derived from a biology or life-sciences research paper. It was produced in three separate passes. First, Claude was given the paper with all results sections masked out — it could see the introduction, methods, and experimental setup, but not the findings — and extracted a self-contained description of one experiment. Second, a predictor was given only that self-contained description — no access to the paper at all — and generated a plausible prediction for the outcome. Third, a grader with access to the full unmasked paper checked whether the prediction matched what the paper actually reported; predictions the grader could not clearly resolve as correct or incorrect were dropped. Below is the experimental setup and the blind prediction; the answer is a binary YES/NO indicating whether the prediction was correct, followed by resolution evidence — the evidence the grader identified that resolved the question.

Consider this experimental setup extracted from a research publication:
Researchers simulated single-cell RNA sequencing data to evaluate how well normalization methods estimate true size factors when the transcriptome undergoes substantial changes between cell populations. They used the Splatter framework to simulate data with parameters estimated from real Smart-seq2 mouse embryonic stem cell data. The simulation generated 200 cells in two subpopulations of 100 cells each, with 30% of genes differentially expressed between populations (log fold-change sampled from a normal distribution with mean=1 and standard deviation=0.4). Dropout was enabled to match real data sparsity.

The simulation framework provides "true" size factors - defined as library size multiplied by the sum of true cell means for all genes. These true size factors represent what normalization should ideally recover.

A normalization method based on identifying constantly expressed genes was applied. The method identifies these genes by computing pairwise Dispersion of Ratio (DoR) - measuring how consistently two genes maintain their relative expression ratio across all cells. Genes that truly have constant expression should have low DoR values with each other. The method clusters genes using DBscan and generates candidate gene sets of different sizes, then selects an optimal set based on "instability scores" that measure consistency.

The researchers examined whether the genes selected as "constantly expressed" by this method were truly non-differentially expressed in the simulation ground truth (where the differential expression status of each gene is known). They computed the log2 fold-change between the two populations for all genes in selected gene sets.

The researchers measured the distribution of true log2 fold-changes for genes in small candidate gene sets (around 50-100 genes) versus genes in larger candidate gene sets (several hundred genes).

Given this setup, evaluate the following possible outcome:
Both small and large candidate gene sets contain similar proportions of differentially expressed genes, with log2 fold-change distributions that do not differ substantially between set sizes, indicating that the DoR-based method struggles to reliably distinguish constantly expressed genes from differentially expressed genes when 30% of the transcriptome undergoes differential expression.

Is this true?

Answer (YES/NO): NO